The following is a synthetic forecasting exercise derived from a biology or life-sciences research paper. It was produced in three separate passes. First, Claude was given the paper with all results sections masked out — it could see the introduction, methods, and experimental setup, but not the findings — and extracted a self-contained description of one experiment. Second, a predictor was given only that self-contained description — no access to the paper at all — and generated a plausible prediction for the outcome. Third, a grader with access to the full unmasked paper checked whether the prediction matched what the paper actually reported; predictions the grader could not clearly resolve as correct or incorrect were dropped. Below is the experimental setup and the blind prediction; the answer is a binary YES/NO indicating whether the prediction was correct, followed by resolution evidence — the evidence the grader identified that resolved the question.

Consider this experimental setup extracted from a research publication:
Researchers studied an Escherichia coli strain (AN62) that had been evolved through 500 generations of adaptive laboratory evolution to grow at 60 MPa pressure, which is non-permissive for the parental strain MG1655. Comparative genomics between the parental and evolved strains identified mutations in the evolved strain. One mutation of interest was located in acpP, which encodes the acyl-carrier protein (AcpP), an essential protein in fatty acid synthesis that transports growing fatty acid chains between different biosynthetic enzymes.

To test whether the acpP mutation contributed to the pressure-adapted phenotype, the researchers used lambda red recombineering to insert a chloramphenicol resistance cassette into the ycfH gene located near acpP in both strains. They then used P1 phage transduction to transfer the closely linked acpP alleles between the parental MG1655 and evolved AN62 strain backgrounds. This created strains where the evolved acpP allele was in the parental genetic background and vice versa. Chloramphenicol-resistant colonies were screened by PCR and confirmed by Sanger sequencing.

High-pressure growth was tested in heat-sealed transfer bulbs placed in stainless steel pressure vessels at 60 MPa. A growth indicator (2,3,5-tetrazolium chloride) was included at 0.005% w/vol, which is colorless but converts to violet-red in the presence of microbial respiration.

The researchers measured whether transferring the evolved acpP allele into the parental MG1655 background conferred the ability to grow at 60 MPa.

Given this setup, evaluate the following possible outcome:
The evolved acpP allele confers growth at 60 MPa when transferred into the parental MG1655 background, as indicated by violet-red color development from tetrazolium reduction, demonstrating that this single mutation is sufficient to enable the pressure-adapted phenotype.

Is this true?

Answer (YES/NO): NO